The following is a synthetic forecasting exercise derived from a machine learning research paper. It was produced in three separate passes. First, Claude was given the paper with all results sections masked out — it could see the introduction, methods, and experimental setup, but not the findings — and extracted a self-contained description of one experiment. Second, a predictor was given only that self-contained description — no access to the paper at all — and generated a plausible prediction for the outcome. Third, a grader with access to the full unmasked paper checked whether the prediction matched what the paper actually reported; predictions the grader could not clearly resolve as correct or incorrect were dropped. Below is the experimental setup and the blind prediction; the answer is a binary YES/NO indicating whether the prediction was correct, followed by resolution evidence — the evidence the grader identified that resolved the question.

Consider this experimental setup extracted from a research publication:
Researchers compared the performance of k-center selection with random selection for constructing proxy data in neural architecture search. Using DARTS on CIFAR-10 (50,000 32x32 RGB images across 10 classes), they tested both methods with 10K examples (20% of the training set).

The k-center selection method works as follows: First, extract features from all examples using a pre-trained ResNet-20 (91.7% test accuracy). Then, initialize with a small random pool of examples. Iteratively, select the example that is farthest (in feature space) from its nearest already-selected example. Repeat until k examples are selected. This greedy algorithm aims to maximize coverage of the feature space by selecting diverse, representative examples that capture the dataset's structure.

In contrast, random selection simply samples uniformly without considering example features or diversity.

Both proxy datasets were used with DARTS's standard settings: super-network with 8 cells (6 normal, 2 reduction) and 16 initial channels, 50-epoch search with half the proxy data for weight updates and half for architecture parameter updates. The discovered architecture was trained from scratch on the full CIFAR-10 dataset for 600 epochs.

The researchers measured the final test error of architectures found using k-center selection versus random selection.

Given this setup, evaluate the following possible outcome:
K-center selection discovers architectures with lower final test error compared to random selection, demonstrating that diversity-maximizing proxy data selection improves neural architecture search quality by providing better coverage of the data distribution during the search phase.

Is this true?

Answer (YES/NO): NO